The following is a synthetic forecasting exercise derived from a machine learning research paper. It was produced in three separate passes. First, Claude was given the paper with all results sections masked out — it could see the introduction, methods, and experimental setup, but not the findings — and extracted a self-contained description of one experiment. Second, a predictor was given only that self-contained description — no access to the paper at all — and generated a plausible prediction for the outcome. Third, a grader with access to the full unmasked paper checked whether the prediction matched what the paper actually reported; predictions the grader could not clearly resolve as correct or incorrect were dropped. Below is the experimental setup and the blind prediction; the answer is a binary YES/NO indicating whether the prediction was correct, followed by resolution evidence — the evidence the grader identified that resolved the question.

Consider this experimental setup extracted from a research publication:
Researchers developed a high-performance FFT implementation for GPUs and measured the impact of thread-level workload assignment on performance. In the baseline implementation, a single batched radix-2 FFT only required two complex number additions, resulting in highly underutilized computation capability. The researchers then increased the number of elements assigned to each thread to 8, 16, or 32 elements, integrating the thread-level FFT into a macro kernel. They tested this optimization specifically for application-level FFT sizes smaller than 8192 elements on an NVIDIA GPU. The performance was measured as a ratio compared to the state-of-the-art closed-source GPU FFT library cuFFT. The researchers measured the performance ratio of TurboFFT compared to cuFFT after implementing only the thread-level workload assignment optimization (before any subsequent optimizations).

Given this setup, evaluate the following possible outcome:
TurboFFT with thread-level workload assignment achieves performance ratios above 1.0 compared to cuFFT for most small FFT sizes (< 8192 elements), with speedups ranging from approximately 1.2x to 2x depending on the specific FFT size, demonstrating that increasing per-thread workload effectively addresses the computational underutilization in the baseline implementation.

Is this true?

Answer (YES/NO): NO